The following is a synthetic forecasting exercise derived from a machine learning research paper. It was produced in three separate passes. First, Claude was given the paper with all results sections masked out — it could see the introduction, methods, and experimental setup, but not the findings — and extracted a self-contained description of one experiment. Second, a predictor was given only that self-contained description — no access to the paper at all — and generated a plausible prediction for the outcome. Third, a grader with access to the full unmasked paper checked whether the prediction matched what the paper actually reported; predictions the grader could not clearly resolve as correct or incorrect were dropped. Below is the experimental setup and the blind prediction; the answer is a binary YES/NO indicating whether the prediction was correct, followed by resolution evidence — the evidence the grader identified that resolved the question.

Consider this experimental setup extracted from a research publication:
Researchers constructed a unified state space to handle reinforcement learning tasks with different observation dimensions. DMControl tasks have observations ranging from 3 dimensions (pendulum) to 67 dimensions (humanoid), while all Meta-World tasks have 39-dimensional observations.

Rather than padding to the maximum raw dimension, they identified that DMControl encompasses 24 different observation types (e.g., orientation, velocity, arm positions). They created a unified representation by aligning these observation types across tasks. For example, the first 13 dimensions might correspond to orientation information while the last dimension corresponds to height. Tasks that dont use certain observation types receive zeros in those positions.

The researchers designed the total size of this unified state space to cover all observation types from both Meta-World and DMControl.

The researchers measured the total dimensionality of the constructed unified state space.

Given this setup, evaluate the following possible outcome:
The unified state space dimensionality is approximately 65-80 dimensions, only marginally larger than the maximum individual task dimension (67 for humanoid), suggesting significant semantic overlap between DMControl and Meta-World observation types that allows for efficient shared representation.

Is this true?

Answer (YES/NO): NO